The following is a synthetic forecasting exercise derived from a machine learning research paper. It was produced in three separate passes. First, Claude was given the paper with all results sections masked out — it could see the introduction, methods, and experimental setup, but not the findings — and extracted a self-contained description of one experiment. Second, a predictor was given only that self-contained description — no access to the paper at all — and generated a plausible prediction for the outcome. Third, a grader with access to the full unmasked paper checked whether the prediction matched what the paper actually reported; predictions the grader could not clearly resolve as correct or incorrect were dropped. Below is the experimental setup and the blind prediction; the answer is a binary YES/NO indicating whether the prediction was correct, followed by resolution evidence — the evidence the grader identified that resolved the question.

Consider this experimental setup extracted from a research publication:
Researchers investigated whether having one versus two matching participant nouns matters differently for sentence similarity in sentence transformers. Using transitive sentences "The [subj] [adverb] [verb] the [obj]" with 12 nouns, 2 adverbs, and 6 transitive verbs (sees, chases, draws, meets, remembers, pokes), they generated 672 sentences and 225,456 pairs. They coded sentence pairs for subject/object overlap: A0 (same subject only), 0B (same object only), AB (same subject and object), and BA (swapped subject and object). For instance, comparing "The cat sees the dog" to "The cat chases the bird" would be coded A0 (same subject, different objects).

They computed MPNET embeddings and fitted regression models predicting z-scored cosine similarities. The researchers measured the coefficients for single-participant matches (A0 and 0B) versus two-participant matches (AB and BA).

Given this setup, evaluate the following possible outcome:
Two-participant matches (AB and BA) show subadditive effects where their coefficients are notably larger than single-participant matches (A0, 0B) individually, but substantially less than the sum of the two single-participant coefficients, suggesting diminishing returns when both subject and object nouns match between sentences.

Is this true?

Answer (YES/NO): NO